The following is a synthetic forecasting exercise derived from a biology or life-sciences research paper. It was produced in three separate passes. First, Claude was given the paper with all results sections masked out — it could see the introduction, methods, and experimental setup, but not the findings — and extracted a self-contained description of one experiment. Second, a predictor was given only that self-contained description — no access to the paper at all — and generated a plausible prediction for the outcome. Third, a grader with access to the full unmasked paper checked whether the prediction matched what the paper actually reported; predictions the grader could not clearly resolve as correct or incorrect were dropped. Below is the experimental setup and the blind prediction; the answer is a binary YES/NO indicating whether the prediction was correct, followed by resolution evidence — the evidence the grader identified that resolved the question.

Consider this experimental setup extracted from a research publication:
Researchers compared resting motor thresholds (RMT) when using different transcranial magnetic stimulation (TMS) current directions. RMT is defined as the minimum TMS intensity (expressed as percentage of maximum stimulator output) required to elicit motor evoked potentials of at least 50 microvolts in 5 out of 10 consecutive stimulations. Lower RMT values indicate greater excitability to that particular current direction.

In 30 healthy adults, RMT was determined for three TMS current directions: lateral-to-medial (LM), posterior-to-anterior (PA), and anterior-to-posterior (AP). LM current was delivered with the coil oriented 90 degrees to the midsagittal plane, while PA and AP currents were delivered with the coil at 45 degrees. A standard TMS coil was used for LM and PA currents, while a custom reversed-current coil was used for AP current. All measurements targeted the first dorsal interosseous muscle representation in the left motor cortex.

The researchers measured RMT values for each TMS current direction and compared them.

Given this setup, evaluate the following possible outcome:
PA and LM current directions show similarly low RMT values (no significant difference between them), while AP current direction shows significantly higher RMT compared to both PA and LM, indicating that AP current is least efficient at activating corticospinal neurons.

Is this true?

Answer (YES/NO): NO